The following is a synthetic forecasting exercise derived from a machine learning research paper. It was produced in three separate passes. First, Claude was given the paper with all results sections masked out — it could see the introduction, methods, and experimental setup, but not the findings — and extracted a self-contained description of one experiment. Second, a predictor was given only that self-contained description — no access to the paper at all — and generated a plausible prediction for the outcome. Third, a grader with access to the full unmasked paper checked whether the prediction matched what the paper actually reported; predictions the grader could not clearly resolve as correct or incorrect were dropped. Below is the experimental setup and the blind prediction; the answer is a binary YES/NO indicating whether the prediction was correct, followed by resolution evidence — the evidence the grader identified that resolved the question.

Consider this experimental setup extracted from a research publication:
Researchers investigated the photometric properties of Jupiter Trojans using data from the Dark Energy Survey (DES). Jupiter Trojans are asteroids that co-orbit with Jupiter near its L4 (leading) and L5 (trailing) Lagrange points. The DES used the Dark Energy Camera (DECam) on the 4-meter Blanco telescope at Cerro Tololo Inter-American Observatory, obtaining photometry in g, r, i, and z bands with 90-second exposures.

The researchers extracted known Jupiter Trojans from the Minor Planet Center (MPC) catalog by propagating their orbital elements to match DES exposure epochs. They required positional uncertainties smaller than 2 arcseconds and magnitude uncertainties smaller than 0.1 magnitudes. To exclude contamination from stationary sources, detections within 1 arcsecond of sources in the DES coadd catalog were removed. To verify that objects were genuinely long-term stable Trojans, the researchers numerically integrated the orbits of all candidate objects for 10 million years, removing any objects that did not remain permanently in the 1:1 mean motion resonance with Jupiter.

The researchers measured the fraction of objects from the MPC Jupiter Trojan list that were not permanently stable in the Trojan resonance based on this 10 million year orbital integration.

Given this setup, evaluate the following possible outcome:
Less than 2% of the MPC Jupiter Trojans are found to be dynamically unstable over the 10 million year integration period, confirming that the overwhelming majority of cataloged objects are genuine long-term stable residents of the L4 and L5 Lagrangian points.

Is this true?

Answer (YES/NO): NO